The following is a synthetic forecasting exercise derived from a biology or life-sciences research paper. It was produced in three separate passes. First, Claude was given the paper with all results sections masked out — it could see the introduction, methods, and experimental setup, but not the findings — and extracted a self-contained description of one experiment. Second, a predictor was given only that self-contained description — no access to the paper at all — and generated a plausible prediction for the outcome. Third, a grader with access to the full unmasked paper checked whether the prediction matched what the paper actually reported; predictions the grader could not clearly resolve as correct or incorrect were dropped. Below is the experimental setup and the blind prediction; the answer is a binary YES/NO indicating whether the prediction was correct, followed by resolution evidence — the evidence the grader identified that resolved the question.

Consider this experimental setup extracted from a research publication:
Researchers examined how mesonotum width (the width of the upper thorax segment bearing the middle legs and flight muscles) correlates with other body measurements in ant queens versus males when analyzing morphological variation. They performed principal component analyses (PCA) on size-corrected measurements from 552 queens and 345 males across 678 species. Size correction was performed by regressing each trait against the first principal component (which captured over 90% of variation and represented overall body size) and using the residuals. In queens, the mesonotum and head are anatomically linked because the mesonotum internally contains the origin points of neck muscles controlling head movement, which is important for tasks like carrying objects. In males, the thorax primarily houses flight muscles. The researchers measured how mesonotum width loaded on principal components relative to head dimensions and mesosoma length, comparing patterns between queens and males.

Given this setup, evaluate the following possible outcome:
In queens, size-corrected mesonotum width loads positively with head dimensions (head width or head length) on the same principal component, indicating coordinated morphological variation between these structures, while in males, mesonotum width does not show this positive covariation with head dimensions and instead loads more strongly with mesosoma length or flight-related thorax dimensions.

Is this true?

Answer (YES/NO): NO